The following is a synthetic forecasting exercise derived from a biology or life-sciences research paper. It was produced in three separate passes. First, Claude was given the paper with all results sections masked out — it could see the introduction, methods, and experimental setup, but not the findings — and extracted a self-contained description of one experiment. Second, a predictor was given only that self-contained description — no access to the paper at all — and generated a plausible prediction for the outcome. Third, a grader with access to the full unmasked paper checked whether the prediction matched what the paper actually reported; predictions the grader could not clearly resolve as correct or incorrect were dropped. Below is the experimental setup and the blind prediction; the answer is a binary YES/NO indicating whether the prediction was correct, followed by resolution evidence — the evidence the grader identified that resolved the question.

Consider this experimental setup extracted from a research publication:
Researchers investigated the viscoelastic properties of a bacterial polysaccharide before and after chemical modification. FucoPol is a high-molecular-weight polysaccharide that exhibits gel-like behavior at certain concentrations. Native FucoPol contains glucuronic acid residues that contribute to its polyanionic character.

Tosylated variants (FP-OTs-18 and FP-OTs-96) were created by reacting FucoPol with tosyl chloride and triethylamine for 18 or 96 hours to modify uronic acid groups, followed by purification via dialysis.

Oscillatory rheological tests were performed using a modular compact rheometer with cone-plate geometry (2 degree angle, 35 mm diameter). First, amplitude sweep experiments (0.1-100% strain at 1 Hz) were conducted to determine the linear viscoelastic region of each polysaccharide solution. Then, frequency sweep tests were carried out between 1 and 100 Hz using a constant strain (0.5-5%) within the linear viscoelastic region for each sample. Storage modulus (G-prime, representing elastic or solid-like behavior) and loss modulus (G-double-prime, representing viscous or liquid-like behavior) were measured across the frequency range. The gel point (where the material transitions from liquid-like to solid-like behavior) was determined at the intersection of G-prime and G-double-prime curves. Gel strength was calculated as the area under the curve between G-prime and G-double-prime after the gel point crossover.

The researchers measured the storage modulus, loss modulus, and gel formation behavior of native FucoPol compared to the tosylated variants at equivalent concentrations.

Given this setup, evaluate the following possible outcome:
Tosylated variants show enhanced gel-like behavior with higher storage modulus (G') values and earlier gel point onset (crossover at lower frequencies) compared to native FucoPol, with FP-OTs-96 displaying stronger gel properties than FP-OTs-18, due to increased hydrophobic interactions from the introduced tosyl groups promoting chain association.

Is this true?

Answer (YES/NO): NO